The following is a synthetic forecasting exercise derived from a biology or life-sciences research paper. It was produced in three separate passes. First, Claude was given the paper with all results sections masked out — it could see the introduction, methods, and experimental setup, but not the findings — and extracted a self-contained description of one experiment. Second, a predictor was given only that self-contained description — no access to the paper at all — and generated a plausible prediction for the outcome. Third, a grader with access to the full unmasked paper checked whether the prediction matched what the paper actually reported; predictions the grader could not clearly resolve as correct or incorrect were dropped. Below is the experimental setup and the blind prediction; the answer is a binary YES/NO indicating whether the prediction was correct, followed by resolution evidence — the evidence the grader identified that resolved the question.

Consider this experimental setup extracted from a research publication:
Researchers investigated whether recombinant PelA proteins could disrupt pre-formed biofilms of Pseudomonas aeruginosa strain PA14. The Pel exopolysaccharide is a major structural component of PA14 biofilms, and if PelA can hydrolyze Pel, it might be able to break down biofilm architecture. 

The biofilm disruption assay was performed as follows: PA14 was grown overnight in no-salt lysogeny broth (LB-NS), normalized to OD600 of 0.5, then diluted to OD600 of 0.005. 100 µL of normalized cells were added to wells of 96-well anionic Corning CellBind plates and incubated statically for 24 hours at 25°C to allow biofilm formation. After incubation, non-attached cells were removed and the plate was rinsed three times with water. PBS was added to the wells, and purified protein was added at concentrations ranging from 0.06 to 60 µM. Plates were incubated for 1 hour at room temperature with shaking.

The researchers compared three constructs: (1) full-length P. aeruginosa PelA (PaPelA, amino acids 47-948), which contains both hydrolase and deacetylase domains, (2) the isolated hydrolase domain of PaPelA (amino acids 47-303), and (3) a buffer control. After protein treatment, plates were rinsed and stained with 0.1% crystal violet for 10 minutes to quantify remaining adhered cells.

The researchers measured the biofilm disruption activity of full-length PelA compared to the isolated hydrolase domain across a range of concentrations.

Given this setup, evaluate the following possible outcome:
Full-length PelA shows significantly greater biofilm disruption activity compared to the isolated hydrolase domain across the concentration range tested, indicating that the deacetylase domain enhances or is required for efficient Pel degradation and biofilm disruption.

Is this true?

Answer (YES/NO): NO